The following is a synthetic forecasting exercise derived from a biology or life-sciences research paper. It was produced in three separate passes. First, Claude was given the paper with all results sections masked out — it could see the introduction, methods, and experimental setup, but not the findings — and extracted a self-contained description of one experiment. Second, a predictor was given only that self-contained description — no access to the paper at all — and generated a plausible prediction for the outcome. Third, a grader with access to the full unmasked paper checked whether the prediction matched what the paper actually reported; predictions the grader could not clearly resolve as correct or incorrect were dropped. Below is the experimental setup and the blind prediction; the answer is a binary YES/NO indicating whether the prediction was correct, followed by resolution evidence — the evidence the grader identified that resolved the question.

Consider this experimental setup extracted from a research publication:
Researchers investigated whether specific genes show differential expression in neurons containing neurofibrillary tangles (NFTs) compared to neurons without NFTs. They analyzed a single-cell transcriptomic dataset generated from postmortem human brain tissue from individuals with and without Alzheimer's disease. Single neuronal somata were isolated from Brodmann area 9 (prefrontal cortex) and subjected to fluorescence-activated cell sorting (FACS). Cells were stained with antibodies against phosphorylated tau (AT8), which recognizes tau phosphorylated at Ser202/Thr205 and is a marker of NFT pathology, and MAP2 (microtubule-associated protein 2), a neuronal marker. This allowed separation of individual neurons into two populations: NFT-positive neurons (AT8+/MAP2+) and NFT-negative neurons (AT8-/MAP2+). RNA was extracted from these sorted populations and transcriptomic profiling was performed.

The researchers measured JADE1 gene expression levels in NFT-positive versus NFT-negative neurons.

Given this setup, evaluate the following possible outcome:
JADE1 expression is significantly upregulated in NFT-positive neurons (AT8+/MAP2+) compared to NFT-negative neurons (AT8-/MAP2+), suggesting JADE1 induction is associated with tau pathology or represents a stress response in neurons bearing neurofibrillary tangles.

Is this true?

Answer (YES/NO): YES